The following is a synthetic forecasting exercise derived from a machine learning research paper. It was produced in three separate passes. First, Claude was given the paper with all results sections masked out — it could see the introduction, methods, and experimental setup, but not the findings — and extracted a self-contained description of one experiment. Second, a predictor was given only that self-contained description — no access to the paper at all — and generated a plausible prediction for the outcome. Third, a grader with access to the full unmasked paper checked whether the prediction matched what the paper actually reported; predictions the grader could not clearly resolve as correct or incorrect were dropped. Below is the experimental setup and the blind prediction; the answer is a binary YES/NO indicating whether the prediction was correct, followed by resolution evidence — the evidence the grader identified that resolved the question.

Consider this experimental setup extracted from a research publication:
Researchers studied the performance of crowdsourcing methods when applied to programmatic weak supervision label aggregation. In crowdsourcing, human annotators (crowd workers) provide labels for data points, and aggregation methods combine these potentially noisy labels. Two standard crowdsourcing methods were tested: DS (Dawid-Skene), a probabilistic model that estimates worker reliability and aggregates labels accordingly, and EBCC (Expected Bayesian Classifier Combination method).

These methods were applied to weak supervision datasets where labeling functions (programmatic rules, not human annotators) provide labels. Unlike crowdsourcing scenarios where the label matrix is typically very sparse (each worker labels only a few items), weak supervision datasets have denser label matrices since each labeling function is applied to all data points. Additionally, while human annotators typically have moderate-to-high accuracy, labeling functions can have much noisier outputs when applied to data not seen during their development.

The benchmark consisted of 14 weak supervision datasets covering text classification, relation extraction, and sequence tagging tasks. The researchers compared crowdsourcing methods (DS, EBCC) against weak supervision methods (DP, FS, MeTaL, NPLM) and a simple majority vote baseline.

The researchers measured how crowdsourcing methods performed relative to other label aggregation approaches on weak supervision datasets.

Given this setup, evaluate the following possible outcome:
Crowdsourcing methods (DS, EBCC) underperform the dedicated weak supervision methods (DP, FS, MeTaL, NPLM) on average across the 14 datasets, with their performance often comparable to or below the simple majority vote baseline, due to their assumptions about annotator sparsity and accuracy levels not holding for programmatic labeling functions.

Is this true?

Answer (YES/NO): NO